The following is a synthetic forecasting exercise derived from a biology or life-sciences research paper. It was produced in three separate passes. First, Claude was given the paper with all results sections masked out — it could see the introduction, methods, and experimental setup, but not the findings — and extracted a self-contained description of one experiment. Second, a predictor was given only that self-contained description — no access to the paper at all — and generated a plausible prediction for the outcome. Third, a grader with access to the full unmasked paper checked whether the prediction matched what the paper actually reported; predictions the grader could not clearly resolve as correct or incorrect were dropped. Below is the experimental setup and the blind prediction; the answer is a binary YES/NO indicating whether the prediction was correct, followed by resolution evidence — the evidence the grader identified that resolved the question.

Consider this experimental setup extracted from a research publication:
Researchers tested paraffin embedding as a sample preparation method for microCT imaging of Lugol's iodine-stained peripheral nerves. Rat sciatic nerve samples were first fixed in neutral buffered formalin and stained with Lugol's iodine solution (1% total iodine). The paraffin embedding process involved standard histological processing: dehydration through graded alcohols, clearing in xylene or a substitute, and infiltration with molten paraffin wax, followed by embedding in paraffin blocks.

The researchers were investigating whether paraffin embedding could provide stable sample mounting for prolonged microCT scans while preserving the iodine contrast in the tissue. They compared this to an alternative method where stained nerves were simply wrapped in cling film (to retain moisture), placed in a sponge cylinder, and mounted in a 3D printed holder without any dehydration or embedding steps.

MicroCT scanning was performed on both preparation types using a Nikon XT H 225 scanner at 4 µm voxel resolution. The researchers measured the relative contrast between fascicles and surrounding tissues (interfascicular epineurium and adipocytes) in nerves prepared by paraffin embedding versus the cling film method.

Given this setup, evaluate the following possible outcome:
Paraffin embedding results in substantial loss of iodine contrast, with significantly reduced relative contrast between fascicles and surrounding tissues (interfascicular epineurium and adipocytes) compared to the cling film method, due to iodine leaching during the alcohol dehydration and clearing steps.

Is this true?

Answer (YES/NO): YES